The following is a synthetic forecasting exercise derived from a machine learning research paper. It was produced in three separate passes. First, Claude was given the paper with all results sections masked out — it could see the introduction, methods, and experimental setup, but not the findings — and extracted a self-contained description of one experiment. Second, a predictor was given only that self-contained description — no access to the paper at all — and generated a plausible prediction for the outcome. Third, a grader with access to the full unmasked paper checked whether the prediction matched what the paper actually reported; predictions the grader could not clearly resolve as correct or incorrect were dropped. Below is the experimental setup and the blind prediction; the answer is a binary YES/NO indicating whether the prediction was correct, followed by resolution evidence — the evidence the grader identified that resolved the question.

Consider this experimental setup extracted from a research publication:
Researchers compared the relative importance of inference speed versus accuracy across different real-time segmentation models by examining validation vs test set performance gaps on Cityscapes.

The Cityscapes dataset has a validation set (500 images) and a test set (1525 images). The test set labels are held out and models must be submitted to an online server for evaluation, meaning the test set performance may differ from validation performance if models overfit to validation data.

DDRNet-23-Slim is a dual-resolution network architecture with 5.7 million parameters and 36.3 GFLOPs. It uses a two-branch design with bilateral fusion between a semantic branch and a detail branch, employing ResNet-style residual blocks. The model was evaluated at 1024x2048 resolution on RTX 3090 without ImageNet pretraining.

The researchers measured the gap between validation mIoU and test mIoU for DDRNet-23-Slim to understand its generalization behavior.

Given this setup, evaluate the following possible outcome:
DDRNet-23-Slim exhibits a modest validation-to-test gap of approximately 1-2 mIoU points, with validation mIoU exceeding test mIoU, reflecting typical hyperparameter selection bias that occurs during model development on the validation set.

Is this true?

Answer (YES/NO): YES